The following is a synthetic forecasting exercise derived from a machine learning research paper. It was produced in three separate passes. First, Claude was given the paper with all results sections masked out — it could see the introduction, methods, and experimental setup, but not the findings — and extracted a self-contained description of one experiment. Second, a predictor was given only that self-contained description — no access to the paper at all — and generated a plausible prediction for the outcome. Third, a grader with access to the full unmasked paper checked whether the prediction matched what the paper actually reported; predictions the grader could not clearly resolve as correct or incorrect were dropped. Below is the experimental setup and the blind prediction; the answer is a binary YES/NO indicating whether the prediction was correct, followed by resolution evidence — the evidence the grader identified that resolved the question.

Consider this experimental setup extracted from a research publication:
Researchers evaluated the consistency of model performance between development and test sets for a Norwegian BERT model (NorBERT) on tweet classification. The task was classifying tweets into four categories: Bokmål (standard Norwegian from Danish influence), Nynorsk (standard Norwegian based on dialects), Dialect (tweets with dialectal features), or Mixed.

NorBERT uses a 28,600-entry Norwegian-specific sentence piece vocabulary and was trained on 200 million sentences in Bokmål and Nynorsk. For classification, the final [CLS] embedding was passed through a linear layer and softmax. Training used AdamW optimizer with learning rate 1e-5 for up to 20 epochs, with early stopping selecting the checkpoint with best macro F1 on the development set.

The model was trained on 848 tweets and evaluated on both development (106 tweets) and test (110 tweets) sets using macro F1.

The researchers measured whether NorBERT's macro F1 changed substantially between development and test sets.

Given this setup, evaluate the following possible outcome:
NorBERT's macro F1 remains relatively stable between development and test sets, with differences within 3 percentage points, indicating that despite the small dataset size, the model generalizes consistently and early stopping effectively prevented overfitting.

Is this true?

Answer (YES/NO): YES